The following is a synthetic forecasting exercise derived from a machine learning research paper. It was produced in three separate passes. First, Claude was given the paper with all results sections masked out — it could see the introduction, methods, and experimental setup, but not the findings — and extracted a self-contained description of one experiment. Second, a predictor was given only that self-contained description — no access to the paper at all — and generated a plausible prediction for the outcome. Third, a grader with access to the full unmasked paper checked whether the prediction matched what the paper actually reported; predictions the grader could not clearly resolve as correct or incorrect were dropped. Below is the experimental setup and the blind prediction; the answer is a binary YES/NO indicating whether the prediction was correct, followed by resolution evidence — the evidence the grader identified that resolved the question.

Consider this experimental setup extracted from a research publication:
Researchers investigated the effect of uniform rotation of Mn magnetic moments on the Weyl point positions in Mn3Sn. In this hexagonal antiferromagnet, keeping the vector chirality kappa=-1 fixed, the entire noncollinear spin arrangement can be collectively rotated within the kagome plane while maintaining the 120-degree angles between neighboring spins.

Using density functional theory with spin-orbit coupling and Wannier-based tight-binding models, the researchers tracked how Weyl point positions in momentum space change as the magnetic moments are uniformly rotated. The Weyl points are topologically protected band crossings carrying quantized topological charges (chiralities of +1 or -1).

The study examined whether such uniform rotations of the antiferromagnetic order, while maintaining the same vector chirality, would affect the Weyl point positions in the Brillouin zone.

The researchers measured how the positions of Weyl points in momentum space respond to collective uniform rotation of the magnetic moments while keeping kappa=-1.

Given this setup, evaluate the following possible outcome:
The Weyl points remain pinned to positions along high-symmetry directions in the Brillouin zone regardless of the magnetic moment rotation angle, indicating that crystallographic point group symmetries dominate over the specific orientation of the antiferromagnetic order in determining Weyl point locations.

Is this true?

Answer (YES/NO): NO